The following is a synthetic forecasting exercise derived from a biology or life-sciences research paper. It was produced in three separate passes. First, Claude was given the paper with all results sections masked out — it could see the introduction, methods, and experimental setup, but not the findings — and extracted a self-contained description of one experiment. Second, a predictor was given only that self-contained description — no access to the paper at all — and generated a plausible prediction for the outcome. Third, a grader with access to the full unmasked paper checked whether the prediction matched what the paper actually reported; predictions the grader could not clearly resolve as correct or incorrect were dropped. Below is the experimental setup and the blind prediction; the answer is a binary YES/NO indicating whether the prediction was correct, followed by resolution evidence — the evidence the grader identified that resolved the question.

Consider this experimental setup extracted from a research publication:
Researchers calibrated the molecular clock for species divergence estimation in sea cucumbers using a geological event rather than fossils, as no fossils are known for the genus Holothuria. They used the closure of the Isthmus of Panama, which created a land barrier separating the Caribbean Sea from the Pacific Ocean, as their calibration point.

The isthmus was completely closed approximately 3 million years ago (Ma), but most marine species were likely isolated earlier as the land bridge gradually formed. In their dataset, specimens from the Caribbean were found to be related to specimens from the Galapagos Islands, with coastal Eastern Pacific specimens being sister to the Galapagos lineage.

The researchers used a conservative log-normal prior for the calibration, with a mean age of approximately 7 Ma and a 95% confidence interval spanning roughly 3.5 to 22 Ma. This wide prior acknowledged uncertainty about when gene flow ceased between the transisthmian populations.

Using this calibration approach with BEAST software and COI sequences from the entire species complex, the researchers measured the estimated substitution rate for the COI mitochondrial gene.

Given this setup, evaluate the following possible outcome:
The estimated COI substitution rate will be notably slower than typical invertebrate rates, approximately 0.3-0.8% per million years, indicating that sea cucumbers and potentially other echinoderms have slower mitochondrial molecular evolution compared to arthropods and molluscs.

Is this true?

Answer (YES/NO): NO